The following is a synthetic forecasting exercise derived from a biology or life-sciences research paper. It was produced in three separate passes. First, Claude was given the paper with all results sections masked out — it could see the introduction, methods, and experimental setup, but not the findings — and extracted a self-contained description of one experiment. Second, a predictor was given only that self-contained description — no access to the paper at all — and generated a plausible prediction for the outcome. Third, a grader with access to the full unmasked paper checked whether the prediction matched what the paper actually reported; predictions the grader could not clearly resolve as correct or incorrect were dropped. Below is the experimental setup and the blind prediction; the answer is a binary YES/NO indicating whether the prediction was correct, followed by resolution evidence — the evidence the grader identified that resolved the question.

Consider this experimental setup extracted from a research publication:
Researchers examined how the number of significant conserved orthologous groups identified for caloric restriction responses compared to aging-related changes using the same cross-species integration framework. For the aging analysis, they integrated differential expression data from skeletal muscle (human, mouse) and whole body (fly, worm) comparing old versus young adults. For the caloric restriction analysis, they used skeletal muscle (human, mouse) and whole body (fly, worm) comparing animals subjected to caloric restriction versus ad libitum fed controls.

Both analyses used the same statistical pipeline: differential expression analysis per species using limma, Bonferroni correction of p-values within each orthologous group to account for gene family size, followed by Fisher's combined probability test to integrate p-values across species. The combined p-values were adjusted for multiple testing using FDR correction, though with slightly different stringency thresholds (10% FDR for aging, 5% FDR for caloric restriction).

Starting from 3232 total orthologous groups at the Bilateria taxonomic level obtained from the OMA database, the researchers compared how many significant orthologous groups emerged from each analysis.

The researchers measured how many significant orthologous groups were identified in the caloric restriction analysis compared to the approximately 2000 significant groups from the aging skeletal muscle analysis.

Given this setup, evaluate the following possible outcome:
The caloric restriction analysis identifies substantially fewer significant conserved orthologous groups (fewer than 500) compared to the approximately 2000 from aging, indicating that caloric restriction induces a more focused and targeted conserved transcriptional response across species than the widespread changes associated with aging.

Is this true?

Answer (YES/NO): NO